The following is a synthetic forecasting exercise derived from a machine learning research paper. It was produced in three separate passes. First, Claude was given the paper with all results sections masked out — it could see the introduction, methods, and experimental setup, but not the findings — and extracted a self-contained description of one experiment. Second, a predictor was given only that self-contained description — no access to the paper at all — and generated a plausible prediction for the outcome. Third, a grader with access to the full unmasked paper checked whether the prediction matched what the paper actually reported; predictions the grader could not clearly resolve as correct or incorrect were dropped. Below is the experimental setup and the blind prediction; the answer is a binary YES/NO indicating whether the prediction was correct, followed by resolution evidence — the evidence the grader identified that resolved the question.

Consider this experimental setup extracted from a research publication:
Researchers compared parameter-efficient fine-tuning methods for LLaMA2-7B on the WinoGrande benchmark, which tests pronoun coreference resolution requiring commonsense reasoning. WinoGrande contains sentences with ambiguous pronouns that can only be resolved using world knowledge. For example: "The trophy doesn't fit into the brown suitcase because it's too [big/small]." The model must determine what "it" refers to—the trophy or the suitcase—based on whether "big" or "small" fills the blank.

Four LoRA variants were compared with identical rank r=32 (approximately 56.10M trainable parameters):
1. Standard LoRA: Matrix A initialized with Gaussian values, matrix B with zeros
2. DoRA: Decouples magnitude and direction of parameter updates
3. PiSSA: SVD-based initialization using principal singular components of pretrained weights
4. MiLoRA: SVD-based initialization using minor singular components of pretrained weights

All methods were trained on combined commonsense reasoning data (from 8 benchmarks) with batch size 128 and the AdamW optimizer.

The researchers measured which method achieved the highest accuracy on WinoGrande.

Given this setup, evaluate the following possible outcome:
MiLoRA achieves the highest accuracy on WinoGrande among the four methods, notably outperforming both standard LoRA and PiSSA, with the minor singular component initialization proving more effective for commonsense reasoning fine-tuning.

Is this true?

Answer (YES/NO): NO